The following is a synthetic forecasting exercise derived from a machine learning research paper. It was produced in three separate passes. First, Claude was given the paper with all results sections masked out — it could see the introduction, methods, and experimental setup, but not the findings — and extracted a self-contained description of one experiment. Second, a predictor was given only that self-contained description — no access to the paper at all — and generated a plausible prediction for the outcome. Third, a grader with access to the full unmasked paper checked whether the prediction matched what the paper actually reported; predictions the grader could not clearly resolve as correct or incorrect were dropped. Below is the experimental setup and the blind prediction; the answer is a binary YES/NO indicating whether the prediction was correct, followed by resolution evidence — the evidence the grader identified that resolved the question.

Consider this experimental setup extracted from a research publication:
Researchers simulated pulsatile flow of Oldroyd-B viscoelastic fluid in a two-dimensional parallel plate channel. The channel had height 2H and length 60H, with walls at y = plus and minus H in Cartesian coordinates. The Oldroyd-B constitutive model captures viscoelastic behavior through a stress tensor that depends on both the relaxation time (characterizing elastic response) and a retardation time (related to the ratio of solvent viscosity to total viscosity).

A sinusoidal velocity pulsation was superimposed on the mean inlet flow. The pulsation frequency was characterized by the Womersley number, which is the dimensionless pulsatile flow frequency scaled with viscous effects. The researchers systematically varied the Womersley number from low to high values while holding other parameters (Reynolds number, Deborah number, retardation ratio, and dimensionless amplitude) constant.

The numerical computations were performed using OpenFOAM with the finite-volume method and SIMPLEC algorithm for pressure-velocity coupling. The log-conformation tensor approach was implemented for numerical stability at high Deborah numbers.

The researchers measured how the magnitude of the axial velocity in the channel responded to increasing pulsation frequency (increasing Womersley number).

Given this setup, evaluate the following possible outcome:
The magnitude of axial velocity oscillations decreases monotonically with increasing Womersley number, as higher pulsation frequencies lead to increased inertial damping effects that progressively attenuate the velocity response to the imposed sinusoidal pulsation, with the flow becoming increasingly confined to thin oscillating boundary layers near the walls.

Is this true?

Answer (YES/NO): NO